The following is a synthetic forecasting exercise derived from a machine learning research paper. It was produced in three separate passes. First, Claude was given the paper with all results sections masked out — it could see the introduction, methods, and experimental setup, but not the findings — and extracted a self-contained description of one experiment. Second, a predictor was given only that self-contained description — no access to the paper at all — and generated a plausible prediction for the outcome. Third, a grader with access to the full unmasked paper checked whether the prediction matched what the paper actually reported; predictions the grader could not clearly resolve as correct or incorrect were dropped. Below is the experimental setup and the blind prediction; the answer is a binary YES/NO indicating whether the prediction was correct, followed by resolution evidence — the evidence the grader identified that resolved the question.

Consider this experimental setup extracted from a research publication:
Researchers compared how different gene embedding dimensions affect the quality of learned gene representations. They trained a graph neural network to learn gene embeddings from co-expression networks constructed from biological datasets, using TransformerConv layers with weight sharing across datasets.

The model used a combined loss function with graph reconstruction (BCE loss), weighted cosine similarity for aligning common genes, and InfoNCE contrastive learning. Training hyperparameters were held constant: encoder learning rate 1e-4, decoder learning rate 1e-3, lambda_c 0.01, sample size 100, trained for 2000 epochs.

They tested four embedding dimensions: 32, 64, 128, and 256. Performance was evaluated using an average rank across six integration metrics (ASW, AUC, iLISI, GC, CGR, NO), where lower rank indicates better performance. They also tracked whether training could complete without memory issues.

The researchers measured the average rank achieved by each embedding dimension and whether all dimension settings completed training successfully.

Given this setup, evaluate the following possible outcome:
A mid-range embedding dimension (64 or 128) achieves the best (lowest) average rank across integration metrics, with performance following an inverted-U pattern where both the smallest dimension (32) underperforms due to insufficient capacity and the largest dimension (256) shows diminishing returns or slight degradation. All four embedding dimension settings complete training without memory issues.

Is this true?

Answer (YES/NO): NO